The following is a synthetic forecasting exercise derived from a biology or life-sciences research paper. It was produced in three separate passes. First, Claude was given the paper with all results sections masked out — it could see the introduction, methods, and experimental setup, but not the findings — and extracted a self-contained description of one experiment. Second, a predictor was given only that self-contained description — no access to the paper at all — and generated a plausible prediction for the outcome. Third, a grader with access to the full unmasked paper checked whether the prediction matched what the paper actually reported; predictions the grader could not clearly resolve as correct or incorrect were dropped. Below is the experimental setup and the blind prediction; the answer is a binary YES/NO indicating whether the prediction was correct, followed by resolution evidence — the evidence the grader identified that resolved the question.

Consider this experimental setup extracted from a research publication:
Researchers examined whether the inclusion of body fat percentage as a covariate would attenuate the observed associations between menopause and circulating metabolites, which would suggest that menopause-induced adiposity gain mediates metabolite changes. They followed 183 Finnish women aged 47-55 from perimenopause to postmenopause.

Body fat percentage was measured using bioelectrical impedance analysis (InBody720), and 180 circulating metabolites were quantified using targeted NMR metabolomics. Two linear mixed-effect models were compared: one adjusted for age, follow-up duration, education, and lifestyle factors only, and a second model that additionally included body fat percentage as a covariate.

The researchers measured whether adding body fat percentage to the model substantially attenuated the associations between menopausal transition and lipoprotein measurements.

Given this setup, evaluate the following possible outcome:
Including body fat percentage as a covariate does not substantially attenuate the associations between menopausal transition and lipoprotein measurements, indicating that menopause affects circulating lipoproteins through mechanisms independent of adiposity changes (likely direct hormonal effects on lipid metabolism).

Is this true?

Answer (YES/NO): YES